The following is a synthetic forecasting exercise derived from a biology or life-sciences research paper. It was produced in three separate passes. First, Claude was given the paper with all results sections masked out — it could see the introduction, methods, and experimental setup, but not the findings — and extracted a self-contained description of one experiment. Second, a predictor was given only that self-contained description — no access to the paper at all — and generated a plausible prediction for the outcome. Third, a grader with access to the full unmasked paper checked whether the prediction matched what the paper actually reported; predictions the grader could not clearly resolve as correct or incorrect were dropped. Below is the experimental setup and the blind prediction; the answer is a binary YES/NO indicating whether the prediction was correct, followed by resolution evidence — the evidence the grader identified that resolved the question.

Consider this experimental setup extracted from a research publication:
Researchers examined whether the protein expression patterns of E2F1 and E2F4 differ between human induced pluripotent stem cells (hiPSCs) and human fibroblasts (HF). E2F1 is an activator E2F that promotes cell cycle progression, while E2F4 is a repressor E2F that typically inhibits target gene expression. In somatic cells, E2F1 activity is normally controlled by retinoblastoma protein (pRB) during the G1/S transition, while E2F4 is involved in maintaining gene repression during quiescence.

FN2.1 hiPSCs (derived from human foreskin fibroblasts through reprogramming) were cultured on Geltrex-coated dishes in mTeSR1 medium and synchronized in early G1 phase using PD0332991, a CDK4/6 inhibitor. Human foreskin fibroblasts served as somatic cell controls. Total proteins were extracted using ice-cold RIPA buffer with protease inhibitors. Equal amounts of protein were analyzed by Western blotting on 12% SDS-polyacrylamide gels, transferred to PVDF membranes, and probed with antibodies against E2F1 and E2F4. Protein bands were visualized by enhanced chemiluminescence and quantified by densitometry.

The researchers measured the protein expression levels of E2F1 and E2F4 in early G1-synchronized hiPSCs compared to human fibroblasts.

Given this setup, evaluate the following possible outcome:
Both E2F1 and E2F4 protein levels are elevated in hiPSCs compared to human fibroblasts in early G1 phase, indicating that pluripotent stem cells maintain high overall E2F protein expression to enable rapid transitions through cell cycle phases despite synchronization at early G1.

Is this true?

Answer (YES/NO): NO